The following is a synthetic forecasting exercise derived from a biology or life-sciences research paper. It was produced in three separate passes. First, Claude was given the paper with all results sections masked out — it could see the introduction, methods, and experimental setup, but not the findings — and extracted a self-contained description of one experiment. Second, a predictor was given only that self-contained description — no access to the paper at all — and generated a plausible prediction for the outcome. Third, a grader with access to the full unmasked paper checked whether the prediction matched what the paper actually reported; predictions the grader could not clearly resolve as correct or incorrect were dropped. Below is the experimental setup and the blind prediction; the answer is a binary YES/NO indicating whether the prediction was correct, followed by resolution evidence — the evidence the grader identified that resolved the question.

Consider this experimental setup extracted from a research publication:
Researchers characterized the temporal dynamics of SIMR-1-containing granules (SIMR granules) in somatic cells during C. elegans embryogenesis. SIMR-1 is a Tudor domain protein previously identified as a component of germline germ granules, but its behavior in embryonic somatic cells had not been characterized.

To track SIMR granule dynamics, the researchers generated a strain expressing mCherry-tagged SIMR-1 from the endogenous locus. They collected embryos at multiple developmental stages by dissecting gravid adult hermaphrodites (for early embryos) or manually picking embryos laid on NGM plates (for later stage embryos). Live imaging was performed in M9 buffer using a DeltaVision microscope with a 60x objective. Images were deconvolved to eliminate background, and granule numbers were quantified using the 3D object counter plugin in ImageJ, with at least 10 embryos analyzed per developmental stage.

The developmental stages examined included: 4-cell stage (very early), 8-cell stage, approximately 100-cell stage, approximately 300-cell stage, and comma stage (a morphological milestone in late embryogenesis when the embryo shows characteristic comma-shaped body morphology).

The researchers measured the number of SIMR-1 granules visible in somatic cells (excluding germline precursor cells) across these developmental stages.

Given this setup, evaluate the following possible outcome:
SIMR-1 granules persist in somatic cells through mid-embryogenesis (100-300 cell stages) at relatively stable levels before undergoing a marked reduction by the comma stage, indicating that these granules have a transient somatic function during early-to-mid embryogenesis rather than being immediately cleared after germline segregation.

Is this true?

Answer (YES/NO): NO